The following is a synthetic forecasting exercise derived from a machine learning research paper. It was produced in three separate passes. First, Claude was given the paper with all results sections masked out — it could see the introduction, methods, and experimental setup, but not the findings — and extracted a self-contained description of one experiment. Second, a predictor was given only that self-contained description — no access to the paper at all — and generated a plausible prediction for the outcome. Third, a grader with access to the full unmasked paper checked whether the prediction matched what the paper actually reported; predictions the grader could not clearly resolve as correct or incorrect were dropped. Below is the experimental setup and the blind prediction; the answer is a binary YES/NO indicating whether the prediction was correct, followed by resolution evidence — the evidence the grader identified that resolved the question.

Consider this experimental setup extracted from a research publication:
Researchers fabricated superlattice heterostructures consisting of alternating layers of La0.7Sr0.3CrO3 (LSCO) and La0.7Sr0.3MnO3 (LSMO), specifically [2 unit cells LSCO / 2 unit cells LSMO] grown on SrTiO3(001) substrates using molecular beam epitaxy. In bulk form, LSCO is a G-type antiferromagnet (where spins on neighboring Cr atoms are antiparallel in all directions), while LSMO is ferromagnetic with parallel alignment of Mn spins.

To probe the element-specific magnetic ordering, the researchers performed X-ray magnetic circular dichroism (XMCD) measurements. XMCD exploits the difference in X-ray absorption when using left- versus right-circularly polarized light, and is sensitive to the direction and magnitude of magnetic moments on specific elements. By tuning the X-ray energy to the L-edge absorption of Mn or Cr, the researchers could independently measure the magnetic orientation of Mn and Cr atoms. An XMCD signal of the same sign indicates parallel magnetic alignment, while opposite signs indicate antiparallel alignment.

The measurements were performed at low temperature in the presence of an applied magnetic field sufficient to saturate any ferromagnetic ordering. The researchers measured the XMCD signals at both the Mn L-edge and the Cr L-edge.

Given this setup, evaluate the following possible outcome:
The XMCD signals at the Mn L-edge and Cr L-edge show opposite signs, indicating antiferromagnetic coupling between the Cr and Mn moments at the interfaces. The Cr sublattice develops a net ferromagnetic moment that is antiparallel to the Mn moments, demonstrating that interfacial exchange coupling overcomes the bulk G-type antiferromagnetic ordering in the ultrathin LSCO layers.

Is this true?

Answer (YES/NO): YES